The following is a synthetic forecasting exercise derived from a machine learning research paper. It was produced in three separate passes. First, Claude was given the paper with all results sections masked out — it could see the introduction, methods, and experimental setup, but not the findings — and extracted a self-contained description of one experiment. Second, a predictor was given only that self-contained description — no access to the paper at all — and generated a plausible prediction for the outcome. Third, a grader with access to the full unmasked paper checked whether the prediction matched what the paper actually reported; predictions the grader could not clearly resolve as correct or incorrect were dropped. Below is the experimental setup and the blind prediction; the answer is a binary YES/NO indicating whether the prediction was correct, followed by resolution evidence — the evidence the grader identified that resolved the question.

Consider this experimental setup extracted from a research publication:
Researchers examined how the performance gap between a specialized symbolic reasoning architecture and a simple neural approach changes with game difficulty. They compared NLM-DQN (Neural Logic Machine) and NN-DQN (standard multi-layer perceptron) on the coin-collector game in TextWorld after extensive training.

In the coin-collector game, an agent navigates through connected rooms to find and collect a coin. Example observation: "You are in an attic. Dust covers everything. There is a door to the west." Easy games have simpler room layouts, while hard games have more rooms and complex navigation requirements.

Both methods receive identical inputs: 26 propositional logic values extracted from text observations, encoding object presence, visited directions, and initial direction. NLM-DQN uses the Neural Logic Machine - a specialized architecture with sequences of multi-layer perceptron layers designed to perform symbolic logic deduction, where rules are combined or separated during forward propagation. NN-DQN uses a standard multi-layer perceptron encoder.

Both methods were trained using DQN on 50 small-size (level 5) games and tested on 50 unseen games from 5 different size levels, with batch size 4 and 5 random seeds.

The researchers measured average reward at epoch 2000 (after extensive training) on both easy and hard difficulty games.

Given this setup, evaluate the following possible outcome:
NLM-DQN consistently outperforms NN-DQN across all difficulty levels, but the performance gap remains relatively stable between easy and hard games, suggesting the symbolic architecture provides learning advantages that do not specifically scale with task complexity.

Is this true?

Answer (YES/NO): NO